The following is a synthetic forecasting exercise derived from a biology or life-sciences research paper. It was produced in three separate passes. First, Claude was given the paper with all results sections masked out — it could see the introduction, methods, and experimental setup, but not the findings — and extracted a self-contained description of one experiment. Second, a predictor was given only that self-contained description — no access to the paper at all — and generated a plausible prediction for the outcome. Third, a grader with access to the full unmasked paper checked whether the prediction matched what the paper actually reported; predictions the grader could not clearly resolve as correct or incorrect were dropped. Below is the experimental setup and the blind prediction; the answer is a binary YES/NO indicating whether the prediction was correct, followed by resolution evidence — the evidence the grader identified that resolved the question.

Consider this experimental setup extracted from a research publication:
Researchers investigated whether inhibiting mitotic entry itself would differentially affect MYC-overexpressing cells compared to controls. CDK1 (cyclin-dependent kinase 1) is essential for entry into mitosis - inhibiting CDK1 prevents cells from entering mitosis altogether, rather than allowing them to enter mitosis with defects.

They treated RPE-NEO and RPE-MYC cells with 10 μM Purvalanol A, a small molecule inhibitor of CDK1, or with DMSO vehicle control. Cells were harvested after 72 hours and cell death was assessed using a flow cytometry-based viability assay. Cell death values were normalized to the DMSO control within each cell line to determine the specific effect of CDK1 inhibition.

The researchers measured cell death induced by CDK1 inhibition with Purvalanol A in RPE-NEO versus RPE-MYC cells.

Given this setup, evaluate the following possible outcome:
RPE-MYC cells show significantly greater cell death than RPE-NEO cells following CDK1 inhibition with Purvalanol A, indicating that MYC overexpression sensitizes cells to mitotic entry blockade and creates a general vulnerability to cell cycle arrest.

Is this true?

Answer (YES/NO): YES